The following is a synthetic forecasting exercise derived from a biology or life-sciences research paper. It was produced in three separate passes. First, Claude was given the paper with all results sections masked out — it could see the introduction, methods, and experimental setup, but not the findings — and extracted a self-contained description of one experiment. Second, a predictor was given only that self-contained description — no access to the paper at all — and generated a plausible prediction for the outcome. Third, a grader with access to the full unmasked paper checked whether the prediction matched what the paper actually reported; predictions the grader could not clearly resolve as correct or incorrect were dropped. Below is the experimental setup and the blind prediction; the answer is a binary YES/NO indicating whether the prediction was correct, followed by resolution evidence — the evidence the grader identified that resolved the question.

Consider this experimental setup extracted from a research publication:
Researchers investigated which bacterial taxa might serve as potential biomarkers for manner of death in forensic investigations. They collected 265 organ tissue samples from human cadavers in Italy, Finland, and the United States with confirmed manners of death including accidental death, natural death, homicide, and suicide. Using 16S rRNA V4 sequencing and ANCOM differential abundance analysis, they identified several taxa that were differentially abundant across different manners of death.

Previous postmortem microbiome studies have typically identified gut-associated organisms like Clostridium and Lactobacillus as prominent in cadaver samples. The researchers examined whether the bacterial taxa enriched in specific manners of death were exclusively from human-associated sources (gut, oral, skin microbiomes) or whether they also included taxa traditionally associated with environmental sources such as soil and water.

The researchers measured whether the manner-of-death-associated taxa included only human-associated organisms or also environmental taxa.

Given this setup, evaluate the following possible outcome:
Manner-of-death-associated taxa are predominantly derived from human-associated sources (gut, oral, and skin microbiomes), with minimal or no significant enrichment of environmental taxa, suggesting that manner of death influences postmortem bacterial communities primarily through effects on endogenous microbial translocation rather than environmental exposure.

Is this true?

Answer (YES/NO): NO